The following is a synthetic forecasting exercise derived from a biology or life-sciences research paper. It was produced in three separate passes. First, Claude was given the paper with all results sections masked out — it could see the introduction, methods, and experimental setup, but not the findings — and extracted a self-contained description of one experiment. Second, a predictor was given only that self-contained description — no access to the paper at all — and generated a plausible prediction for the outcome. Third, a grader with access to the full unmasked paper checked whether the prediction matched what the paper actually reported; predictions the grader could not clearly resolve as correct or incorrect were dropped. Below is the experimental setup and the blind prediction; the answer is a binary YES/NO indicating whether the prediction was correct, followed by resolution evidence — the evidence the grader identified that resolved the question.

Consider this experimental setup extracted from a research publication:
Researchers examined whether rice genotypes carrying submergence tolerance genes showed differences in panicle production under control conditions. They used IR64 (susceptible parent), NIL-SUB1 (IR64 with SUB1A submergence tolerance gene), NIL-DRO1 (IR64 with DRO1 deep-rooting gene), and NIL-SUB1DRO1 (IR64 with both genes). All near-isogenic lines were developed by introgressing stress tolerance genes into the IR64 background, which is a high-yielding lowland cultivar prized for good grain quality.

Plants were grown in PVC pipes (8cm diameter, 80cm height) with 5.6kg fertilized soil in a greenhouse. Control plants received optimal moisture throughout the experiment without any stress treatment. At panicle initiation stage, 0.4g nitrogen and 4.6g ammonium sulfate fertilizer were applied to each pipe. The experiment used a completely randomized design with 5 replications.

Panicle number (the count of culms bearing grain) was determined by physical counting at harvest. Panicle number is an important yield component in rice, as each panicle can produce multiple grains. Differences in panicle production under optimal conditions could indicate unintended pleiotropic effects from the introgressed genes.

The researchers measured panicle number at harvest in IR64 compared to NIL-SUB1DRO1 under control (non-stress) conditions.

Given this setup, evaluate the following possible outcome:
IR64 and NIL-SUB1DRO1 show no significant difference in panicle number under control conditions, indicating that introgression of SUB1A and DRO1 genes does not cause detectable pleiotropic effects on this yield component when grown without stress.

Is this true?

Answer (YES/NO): YES